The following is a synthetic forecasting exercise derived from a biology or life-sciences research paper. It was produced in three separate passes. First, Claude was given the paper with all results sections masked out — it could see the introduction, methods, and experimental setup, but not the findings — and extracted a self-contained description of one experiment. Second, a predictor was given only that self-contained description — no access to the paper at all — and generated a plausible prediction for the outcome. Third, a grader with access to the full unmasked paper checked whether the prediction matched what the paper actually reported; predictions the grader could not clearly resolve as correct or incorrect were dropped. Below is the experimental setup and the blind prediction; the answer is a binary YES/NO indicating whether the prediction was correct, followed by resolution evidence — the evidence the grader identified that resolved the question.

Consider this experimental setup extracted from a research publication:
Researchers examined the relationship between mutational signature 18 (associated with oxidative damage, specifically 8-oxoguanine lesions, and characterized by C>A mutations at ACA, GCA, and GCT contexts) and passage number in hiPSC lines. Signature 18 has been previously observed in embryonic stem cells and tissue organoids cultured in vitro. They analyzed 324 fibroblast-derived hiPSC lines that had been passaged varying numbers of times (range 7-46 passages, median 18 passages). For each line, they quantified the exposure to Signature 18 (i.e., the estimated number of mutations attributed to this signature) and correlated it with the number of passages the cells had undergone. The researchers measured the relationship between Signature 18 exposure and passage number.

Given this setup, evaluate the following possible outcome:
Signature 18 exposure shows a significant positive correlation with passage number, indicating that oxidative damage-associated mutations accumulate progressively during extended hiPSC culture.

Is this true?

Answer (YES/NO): YES